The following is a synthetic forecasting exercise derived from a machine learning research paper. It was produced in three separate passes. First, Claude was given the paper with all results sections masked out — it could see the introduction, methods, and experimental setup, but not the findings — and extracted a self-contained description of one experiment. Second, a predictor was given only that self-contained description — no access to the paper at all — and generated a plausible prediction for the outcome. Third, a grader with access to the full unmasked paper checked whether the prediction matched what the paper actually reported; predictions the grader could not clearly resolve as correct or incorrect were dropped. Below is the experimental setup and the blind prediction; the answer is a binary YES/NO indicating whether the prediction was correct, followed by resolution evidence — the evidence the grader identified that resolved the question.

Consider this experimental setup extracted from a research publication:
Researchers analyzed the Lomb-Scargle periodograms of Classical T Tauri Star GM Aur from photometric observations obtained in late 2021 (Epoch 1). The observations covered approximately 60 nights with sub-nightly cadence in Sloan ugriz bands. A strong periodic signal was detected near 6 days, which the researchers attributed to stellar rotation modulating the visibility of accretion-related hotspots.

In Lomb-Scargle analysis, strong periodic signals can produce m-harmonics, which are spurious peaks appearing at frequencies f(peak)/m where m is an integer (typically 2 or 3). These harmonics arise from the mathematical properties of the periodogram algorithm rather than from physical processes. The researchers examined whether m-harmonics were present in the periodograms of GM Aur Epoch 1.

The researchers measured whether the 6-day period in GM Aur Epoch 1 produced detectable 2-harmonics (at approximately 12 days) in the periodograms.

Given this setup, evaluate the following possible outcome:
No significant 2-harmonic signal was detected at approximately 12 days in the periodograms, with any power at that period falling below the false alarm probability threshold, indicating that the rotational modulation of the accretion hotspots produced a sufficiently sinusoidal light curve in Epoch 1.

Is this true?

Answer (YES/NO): NO